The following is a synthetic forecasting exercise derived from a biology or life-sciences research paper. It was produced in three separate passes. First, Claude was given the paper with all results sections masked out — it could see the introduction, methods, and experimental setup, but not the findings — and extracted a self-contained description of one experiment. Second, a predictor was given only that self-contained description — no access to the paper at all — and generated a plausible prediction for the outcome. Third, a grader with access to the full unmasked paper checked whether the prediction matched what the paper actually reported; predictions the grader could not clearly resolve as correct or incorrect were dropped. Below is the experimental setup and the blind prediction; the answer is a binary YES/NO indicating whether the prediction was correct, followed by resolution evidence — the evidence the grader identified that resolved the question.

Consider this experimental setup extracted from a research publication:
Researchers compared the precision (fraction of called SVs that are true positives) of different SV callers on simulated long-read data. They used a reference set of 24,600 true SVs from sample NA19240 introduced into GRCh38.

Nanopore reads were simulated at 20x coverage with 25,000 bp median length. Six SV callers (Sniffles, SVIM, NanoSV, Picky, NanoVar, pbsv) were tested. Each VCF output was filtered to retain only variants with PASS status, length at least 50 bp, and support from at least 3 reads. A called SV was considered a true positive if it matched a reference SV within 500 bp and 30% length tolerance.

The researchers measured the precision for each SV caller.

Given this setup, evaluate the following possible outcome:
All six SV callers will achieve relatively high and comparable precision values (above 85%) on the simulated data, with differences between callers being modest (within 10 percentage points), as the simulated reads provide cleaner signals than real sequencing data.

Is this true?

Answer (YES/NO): NO